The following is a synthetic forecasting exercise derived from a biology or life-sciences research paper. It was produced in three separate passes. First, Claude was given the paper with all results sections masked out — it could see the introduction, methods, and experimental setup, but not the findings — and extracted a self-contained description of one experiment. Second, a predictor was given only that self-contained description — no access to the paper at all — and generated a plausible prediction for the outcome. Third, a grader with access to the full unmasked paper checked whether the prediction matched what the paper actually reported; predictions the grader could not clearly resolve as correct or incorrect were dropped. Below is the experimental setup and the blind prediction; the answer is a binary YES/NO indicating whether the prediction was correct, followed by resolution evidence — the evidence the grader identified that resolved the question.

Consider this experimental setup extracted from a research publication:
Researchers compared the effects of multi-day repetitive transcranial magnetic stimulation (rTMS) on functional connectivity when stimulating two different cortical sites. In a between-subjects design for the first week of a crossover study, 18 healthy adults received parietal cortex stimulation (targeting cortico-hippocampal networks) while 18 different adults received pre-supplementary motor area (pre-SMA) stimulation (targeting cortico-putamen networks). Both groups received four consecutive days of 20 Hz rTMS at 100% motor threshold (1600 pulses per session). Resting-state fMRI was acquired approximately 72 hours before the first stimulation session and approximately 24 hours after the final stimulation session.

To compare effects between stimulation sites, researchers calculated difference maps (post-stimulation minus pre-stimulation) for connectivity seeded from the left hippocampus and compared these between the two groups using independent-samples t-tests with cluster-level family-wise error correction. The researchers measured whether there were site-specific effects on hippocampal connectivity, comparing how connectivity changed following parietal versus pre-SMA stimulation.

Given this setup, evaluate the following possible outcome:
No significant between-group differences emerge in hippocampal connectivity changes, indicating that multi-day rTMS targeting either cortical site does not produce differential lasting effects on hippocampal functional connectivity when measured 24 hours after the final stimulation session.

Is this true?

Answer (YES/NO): NO